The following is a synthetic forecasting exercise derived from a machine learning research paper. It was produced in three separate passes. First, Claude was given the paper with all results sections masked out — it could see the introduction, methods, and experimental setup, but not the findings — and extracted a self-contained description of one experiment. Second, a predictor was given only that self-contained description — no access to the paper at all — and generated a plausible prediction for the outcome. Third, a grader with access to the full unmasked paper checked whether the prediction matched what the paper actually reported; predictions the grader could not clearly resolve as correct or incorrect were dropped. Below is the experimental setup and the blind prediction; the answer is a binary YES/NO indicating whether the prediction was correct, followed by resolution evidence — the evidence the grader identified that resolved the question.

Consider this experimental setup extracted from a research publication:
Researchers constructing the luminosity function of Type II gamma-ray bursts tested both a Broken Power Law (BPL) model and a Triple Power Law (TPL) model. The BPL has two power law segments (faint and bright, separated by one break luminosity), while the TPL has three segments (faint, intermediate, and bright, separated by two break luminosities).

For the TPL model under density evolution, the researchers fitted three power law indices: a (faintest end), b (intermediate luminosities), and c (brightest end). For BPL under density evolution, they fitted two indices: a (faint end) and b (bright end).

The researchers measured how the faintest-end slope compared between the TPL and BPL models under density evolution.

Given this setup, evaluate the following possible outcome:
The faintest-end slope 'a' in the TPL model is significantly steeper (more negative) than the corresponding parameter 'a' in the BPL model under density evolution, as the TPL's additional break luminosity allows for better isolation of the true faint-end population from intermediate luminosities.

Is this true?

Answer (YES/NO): YES